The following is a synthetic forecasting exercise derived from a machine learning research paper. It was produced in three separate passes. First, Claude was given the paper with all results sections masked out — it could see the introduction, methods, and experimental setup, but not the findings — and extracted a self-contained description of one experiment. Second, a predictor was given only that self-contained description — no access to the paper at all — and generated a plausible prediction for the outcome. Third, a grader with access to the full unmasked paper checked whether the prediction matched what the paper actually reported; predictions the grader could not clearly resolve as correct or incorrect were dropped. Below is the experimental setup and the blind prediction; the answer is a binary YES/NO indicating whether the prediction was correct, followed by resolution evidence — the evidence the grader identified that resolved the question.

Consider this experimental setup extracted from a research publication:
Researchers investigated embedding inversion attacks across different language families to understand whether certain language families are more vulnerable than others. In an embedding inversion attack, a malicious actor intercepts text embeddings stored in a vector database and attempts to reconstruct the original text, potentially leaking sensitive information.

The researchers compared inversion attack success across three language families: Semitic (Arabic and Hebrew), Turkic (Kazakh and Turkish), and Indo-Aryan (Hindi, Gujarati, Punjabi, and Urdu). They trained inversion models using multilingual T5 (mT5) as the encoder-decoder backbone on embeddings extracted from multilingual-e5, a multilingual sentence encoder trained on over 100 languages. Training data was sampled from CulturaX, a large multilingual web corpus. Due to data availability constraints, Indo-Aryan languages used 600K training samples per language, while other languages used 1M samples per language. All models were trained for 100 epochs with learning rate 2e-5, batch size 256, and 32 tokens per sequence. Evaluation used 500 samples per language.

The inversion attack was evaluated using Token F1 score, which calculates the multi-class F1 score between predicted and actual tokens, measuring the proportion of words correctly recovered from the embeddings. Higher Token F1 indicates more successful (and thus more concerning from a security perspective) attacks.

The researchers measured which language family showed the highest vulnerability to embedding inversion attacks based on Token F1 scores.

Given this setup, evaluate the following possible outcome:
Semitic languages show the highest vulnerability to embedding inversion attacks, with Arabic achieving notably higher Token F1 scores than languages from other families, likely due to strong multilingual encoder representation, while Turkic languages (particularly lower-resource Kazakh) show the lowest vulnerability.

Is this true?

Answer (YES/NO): NO